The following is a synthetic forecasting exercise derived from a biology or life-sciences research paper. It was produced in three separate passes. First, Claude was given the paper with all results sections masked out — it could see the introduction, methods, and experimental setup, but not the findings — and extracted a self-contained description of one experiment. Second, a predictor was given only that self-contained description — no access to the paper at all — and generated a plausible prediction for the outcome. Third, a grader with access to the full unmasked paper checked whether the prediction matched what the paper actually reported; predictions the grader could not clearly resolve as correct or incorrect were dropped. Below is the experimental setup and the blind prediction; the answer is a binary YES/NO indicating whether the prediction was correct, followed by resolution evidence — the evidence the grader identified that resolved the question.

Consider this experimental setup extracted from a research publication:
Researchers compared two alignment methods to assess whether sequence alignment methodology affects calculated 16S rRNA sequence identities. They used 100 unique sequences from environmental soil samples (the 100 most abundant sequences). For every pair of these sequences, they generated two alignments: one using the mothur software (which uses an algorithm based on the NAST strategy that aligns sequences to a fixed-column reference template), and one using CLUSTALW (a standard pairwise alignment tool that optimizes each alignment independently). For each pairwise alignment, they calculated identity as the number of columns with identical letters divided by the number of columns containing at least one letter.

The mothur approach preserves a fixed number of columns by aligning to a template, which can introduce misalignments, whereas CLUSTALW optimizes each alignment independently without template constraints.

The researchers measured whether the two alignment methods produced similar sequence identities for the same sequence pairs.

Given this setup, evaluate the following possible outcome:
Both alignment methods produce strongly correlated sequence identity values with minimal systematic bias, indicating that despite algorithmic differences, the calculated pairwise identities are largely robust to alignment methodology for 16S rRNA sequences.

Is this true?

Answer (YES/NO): NO